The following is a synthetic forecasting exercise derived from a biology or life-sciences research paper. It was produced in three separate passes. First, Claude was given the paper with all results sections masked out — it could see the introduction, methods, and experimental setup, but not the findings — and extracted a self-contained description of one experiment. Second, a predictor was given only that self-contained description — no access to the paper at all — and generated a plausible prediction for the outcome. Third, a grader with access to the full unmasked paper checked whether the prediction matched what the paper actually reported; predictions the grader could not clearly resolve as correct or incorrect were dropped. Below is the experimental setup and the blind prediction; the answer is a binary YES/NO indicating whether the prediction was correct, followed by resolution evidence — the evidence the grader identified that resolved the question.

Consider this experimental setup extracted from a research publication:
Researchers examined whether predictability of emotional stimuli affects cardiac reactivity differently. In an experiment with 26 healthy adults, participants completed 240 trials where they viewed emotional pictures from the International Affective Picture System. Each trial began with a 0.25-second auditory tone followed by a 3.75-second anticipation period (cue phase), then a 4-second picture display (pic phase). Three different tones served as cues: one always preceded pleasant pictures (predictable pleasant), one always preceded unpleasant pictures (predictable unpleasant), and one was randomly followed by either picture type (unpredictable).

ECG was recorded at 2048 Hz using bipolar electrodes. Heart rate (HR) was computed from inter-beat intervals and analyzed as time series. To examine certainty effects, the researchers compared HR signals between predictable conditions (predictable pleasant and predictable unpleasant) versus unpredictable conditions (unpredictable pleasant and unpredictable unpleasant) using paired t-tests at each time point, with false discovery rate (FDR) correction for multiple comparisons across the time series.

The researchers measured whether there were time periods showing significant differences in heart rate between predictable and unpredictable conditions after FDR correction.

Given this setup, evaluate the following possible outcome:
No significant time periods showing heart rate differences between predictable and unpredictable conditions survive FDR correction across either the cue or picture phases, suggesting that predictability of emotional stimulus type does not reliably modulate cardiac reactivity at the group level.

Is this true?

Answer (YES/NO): YES